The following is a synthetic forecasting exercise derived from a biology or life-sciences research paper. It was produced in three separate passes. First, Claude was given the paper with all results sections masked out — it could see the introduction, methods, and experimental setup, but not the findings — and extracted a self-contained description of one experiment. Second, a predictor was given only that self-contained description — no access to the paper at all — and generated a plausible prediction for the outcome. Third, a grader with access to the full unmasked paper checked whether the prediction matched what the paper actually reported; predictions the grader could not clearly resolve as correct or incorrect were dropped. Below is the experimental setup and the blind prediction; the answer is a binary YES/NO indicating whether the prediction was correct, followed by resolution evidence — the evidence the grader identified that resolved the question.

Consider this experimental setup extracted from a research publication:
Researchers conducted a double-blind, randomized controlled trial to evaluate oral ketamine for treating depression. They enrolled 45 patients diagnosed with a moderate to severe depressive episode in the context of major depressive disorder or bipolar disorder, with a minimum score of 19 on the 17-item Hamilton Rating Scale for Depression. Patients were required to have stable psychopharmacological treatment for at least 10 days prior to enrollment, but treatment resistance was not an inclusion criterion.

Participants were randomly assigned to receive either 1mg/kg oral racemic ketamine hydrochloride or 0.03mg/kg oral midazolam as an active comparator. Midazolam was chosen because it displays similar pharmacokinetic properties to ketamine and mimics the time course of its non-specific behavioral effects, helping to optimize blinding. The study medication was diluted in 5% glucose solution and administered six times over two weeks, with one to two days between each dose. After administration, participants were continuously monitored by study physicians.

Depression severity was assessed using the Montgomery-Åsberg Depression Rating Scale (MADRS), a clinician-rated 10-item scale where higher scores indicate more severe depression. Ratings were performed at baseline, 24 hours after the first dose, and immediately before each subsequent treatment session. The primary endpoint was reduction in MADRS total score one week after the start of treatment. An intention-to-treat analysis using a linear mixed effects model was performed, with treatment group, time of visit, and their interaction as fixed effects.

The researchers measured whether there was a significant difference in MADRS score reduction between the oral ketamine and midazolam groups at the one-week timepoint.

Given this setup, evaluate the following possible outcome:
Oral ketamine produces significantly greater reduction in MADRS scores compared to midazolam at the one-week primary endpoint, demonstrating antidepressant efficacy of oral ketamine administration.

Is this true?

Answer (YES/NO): NO